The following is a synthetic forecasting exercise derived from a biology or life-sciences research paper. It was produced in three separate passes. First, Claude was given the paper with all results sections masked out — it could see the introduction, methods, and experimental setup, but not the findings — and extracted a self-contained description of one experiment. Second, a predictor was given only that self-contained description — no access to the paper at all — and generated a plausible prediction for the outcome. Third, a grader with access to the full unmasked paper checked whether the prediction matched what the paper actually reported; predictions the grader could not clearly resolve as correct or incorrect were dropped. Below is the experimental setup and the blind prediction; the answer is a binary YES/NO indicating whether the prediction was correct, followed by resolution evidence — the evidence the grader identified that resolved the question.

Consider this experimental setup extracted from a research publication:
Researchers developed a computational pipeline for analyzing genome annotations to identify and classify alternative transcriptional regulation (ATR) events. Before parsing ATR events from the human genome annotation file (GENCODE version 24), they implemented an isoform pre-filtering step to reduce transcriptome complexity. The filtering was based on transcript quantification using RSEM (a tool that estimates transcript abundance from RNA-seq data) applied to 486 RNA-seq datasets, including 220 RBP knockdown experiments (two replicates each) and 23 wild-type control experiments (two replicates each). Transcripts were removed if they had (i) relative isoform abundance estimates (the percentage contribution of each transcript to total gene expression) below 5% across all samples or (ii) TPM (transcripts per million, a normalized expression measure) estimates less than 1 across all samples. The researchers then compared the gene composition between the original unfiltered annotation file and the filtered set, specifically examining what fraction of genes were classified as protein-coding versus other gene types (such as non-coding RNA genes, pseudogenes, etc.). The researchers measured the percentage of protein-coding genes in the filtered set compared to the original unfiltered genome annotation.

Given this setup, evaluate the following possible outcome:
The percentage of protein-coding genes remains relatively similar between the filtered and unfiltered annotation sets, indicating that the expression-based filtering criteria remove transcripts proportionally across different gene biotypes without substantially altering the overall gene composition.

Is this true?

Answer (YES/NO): NO